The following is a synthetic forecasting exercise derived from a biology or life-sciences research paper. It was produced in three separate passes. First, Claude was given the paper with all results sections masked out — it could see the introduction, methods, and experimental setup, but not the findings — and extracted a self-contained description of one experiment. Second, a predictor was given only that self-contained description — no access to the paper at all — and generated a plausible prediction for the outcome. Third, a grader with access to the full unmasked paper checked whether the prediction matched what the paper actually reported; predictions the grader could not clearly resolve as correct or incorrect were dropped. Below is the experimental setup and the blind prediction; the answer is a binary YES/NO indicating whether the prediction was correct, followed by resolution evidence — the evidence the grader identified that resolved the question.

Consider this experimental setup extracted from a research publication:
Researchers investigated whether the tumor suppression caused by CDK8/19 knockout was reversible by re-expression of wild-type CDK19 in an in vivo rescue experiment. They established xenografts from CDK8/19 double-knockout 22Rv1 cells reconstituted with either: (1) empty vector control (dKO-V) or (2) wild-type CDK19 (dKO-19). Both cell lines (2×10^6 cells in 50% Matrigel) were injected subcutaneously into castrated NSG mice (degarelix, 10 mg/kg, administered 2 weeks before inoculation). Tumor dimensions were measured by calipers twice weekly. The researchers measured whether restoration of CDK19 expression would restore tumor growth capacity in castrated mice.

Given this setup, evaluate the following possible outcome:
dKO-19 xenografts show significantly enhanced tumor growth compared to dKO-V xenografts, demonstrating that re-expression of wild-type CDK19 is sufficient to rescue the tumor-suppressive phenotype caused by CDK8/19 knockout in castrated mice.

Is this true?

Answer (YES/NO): YES